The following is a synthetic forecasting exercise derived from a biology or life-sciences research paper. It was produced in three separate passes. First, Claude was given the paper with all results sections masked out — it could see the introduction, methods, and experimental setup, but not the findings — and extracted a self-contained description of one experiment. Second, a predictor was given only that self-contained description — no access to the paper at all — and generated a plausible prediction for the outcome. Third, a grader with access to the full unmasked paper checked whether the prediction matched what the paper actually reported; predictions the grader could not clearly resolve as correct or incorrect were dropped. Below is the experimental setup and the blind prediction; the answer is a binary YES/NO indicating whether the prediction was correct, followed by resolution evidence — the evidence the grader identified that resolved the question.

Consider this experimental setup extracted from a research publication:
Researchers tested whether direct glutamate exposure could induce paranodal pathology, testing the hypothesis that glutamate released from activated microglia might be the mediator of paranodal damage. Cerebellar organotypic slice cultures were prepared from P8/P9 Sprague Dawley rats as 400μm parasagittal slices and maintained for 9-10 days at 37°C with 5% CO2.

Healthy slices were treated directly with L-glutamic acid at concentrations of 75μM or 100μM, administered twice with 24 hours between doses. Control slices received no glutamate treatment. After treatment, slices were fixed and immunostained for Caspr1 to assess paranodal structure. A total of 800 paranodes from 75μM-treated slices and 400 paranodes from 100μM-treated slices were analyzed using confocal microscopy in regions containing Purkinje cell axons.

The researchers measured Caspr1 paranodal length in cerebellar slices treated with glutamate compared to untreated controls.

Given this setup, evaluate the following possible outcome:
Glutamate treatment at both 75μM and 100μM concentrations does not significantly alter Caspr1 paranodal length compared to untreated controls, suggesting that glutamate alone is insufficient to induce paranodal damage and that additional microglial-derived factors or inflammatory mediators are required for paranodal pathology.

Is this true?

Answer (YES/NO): NO